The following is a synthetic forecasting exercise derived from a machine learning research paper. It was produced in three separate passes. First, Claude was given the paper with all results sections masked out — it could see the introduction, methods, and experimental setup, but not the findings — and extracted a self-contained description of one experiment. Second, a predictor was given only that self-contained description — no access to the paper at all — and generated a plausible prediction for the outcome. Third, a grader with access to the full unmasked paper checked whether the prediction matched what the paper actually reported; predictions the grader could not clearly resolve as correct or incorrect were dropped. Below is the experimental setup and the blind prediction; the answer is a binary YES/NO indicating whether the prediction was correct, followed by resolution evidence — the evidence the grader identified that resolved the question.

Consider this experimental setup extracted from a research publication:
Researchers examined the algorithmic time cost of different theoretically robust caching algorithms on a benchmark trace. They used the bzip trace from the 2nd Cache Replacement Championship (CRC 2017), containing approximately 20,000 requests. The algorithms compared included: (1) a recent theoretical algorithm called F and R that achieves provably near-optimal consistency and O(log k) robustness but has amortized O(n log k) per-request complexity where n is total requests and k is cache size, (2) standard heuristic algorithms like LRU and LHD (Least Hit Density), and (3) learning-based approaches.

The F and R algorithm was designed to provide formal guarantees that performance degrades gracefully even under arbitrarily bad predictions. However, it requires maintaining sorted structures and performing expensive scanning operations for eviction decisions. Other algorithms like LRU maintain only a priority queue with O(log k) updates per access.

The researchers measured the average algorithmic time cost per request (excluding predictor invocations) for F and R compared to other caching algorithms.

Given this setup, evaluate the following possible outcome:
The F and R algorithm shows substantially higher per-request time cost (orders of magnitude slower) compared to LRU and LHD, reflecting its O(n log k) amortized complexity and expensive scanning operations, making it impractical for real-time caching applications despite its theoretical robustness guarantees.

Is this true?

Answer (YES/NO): NO